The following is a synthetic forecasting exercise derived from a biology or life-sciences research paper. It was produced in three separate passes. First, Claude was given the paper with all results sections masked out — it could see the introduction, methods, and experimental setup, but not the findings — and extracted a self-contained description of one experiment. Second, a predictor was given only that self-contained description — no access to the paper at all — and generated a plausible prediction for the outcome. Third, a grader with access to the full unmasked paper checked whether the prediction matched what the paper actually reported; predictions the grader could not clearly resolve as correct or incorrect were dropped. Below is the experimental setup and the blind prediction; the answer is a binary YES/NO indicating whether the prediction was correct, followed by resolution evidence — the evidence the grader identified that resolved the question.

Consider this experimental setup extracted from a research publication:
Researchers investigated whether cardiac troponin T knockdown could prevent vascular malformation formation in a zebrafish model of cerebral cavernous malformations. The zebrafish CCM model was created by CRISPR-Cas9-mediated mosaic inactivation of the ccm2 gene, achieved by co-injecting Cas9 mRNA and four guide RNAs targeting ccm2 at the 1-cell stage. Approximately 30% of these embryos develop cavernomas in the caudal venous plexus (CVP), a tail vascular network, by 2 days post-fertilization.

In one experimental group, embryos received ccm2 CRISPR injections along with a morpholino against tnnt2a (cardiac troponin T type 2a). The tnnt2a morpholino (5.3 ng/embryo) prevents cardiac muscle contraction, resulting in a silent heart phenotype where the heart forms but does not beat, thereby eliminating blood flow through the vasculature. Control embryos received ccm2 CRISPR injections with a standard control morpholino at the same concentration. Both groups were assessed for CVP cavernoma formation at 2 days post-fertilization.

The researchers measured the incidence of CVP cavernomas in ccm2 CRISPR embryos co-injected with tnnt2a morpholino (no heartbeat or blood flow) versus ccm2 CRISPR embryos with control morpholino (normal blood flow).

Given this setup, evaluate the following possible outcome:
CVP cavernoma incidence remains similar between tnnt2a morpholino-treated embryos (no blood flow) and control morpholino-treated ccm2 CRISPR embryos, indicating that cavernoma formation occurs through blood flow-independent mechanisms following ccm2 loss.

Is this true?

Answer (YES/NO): NO